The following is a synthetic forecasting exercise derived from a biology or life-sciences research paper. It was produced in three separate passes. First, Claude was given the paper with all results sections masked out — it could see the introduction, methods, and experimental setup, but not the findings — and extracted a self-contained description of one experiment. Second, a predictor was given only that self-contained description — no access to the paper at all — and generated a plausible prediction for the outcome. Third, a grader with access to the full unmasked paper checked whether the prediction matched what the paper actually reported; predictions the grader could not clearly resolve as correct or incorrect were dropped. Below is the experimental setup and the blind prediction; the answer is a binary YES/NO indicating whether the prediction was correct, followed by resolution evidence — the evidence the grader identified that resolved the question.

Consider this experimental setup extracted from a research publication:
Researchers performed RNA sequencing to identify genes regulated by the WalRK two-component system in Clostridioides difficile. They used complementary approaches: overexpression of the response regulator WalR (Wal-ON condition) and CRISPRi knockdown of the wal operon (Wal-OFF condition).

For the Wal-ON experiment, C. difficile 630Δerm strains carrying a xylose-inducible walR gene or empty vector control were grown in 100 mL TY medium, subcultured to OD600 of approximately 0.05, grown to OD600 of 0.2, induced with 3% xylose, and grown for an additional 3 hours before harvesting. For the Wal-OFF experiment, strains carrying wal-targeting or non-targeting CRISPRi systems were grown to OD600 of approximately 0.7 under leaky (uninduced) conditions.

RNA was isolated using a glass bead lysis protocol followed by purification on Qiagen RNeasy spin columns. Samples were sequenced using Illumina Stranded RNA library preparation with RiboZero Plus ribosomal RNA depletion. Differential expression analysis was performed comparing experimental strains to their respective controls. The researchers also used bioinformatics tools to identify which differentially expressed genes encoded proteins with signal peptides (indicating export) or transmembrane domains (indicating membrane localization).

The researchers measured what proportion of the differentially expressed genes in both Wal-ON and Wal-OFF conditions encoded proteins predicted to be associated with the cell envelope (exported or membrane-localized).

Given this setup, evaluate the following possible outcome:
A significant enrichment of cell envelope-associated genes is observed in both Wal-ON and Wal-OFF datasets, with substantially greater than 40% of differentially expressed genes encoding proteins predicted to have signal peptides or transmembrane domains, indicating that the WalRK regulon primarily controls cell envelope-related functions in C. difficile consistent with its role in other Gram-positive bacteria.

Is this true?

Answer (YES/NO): NO